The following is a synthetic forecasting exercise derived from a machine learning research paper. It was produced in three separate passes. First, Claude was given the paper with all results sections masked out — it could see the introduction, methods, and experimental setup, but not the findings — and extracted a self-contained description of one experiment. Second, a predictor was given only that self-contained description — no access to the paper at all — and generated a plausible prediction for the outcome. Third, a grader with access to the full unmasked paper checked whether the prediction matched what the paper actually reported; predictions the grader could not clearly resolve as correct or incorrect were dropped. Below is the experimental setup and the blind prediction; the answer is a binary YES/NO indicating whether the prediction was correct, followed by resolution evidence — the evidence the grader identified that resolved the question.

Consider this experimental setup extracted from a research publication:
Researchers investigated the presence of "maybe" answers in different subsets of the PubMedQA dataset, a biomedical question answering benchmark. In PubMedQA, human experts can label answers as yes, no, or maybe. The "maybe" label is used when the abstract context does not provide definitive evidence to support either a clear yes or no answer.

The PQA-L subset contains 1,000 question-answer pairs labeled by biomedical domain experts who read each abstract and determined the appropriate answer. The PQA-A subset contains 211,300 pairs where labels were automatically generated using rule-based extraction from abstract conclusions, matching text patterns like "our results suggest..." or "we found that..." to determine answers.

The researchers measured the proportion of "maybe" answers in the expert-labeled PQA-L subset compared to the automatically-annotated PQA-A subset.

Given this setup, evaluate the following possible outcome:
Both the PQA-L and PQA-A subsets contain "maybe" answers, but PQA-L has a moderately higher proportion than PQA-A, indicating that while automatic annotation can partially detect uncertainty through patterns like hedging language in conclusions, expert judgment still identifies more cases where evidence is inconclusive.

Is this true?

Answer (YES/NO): NO